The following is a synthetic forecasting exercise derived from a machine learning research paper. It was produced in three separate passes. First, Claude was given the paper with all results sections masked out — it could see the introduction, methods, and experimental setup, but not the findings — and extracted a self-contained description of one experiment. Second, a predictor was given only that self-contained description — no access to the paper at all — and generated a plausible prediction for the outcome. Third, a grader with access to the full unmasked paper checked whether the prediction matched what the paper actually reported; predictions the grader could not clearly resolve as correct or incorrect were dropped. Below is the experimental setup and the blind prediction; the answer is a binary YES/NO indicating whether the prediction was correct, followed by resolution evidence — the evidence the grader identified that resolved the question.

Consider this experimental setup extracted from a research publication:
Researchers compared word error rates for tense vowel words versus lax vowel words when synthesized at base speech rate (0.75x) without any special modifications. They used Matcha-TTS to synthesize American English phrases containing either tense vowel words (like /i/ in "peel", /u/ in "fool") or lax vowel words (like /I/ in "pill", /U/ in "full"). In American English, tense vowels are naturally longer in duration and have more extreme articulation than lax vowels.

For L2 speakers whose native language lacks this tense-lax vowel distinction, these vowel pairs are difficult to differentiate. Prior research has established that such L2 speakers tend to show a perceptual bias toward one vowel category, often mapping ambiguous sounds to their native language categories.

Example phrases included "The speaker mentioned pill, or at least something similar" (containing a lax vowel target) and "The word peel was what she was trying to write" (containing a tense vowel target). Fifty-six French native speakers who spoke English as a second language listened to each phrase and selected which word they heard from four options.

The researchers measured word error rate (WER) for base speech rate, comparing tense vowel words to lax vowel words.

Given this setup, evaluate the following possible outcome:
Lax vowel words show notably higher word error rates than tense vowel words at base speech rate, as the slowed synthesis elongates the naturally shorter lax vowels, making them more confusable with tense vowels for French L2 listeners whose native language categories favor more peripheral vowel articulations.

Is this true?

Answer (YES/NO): NO